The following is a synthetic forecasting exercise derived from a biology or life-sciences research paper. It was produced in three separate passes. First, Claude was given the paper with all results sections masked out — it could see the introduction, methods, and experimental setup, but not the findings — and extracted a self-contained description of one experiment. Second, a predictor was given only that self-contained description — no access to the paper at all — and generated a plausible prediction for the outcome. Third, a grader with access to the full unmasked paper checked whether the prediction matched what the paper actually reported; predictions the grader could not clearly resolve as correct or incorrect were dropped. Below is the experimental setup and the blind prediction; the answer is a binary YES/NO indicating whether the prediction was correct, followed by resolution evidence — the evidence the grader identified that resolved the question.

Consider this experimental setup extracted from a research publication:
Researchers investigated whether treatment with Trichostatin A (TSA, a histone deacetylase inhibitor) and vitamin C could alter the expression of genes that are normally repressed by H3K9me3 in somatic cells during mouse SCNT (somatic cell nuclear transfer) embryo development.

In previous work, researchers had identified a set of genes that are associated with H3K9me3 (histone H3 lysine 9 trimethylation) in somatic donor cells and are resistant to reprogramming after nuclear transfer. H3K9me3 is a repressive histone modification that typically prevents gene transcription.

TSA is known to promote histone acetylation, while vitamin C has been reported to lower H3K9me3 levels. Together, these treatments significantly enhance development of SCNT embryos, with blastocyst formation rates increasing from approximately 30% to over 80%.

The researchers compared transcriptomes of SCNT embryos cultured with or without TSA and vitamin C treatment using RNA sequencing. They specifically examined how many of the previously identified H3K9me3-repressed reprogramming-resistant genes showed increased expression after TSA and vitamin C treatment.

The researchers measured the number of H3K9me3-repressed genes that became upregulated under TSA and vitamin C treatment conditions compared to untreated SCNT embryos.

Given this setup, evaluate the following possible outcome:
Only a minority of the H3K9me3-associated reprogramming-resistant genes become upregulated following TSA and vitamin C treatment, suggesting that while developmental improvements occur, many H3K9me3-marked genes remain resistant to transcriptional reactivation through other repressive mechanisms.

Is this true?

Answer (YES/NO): YES